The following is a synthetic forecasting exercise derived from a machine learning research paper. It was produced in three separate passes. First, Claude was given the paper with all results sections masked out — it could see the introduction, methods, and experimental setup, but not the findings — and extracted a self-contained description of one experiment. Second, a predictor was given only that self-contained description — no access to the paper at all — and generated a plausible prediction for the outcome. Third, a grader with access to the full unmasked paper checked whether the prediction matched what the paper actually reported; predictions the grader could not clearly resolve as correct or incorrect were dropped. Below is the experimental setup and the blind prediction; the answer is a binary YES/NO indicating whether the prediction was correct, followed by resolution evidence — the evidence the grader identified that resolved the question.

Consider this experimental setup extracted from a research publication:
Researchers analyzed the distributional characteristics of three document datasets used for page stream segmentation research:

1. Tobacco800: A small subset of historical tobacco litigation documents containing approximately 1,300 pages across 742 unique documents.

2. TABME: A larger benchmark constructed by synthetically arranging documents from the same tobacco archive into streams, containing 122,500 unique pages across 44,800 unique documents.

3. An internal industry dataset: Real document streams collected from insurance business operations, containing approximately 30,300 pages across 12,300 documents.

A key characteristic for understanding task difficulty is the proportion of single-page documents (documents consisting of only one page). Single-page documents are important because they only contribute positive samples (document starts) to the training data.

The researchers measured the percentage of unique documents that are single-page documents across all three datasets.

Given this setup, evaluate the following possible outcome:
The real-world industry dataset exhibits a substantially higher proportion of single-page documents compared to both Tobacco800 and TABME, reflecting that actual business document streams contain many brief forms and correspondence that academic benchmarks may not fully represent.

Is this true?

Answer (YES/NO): NO